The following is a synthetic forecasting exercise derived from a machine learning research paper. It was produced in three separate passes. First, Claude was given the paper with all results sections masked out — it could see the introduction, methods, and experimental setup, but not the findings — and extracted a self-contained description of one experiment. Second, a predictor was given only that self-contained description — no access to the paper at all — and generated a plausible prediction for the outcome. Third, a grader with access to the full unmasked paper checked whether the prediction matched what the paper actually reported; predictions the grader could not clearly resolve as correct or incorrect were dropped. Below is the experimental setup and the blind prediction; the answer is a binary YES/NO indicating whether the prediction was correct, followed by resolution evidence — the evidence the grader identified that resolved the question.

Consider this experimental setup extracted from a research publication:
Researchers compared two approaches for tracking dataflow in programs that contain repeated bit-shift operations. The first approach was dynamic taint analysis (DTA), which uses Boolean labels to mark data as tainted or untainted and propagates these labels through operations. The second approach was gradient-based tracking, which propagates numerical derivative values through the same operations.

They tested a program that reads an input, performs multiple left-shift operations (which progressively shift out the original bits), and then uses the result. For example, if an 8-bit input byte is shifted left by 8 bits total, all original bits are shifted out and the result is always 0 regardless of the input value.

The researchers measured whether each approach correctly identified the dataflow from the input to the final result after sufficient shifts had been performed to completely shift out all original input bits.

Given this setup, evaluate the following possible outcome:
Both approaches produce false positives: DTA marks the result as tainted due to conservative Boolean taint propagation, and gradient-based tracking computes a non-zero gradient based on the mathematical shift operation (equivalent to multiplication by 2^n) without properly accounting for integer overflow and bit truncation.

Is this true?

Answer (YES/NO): NO